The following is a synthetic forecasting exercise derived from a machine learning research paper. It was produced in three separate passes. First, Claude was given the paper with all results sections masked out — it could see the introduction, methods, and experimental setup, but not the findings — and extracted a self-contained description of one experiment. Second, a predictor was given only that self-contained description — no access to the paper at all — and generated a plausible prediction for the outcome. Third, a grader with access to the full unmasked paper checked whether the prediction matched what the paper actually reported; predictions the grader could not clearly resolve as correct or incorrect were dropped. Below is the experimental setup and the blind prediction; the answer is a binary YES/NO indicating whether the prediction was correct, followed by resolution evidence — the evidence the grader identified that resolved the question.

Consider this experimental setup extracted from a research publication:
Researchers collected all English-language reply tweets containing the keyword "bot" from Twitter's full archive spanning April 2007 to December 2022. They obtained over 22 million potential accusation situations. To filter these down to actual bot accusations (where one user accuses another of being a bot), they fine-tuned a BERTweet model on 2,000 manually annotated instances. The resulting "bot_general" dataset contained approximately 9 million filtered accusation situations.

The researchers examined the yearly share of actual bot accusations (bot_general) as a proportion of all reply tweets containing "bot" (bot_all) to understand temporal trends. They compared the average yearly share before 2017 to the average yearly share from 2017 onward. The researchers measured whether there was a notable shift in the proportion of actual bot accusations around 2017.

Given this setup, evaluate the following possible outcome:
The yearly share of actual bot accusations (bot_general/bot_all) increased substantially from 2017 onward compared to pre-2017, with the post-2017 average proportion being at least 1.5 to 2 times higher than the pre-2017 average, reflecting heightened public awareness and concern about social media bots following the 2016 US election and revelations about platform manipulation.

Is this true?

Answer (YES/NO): YES